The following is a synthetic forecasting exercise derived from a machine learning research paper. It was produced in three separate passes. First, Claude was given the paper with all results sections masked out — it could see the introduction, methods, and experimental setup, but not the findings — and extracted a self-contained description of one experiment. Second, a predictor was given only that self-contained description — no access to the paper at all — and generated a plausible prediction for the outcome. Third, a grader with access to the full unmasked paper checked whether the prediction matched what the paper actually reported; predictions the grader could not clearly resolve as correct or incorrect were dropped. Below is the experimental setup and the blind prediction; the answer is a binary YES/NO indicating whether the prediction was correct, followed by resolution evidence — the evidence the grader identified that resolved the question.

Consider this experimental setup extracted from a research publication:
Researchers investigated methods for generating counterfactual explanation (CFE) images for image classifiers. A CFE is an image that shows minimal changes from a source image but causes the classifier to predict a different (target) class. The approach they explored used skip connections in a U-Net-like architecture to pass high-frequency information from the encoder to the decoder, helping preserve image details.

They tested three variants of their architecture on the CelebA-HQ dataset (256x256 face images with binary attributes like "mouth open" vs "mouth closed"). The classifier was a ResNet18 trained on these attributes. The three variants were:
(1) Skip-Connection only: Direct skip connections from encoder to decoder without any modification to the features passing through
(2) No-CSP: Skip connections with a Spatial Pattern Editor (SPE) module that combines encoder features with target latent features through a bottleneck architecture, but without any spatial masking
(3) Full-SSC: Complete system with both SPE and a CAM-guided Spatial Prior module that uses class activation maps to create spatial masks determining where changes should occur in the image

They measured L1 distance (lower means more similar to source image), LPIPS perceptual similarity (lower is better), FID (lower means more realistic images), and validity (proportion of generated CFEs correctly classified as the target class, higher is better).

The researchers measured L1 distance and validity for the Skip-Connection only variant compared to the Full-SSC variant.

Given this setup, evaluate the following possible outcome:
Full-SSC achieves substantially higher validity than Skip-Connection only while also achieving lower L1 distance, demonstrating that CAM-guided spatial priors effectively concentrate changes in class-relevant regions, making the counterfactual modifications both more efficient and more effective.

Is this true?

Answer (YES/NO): NO